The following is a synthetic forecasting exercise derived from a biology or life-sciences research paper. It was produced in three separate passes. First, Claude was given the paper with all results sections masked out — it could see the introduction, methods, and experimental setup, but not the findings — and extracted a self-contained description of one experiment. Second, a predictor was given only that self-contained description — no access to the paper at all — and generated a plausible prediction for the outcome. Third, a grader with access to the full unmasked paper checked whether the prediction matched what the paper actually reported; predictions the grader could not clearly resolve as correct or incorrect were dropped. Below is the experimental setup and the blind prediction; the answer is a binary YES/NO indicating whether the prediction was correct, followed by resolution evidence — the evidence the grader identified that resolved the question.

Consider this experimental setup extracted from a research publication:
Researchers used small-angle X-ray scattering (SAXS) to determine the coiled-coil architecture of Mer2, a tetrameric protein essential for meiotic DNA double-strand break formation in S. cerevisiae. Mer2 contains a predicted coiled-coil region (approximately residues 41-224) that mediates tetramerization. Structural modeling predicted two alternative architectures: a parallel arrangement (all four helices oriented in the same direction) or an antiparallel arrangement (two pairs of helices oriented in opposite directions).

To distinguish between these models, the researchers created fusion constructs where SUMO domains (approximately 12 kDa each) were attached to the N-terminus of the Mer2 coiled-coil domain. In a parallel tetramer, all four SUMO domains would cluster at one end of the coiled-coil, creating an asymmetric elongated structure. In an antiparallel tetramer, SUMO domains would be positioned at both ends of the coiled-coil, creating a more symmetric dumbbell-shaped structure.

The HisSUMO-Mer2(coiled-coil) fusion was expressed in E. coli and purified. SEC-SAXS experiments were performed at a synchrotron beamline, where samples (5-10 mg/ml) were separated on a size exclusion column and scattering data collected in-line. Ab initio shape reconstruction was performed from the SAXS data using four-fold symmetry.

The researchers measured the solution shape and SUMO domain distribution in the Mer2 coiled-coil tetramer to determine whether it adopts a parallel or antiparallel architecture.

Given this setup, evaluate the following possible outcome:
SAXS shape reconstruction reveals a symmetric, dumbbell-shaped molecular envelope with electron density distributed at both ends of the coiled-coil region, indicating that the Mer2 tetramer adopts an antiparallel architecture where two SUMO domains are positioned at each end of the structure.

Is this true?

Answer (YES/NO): NO